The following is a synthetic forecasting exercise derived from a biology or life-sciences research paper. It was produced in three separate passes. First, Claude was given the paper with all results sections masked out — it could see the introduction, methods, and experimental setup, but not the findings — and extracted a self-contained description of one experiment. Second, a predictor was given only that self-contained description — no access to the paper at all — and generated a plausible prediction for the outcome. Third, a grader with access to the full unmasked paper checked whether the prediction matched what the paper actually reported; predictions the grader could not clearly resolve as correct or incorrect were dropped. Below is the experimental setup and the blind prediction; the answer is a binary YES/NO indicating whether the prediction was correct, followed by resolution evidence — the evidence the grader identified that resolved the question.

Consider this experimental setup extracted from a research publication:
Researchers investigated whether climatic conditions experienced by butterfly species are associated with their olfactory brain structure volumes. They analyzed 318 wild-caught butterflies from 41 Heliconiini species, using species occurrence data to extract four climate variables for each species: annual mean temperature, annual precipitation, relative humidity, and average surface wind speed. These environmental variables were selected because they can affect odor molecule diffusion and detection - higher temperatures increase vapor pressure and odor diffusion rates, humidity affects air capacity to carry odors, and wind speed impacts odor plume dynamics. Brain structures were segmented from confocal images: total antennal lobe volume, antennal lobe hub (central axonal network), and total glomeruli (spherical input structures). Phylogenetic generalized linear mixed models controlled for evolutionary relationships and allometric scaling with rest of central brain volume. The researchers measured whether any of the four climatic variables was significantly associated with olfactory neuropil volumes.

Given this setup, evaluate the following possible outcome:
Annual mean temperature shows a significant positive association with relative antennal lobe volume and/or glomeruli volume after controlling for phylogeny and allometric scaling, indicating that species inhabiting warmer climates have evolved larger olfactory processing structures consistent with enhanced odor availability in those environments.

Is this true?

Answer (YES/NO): NO